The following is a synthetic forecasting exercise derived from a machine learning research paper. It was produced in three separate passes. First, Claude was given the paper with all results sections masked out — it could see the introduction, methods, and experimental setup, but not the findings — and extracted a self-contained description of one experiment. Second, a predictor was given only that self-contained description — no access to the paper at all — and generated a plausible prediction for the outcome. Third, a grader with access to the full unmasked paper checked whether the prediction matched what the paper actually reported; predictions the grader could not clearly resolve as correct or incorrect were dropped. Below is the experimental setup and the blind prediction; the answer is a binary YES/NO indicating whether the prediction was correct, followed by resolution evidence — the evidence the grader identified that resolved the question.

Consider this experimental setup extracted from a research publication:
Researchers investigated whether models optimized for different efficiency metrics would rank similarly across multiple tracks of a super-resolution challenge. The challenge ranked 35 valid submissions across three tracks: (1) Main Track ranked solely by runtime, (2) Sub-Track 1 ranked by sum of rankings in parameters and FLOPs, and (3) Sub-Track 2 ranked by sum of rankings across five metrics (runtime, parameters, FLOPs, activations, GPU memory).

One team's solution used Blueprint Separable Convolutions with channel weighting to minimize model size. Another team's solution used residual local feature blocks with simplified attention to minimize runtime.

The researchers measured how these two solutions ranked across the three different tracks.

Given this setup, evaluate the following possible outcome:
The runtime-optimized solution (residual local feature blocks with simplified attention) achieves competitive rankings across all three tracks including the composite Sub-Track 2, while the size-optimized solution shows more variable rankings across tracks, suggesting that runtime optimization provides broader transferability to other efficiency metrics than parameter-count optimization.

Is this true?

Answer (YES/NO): NO